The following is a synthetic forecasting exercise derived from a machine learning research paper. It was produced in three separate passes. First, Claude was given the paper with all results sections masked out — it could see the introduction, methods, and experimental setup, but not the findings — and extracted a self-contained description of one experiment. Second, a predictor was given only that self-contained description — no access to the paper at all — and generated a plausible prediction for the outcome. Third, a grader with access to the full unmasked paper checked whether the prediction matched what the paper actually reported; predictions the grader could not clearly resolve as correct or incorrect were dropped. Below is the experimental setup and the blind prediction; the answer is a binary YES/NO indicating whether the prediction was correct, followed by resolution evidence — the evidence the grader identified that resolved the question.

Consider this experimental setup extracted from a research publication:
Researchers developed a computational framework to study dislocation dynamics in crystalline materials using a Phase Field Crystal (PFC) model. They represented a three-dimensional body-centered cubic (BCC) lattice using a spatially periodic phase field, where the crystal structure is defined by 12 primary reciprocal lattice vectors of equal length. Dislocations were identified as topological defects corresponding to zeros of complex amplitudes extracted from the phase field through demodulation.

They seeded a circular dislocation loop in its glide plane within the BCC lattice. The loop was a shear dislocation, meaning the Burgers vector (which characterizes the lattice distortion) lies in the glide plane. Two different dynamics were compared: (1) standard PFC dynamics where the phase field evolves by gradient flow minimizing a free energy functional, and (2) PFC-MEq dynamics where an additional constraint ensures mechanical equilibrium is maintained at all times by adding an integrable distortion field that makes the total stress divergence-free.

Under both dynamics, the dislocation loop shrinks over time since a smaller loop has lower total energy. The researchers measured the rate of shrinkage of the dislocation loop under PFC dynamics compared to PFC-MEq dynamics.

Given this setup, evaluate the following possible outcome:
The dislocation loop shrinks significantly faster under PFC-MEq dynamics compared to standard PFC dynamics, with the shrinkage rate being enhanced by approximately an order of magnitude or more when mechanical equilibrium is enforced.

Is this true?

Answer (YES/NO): YES